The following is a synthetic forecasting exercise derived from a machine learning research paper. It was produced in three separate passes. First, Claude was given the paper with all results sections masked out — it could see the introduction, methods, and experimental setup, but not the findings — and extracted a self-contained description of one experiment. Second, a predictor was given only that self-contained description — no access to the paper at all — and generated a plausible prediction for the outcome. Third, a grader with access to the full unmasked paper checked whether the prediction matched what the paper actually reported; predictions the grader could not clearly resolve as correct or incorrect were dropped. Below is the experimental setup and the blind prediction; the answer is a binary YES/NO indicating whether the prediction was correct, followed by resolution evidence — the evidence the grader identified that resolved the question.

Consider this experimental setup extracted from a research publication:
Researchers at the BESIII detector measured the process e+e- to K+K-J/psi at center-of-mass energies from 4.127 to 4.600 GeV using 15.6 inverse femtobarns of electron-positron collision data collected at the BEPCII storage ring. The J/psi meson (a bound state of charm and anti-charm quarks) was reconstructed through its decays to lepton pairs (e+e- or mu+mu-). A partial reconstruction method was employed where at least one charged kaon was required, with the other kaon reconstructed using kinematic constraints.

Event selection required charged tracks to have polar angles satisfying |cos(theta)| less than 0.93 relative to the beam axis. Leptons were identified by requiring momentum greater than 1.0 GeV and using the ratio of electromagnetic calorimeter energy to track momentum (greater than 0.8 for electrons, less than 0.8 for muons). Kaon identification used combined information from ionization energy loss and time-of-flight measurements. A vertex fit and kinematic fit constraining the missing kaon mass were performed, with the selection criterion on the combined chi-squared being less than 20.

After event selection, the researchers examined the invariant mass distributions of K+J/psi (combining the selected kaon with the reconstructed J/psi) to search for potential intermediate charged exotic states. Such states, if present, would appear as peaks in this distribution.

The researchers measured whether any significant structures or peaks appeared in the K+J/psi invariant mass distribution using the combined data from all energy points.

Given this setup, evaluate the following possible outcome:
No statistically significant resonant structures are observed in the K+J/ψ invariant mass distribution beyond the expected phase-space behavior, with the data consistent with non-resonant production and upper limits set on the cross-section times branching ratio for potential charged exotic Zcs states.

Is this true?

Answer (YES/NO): NO